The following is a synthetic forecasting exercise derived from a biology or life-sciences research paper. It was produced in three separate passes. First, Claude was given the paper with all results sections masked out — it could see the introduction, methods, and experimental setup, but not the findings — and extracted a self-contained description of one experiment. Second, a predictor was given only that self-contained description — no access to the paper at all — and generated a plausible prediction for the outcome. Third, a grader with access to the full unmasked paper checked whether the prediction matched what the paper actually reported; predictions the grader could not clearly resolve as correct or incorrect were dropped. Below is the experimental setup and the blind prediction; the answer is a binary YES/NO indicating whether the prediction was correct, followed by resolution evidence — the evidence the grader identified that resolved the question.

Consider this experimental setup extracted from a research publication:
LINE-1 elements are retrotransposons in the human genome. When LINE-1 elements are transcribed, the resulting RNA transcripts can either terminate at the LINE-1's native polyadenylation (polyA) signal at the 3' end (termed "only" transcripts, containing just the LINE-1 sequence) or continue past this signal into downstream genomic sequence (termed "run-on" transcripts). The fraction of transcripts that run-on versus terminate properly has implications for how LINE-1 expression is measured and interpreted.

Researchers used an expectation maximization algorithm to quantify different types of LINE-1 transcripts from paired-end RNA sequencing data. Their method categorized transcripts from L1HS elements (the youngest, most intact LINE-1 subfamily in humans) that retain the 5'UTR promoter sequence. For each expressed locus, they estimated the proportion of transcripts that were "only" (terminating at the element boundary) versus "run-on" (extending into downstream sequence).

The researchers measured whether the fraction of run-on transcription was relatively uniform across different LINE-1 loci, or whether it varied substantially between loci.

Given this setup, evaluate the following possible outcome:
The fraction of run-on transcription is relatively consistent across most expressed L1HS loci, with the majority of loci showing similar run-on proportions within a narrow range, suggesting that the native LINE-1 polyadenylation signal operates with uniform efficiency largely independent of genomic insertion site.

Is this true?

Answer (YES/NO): NO